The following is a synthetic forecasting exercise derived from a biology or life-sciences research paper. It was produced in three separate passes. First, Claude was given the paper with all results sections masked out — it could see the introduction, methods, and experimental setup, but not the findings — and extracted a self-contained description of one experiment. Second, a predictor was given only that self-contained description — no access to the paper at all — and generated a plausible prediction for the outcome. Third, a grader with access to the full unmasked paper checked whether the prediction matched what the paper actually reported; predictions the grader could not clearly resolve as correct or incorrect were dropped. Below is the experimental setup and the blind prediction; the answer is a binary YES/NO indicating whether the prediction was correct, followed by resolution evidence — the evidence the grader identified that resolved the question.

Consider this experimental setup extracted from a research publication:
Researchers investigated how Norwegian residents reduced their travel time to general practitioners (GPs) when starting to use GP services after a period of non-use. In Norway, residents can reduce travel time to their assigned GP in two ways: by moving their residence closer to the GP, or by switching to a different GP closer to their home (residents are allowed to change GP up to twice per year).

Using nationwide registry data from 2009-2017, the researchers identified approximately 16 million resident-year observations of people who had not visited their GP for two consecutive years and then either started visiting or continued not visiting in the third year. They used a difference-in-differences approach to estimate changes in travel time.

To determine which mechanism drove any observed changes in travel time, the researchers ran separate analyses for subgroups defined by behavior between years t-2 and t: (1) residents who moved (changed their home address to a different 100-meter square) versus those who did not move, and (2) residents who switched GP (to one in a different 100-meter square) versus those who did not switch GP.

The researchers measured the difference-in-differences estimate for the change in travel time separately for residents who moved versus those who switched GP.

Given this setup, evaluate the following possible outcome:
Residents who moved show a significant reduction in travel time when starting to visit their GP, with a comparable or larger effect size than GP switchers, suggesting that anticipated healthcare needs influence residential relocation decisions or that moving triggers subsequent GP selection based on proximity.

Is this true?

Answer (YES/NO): YES